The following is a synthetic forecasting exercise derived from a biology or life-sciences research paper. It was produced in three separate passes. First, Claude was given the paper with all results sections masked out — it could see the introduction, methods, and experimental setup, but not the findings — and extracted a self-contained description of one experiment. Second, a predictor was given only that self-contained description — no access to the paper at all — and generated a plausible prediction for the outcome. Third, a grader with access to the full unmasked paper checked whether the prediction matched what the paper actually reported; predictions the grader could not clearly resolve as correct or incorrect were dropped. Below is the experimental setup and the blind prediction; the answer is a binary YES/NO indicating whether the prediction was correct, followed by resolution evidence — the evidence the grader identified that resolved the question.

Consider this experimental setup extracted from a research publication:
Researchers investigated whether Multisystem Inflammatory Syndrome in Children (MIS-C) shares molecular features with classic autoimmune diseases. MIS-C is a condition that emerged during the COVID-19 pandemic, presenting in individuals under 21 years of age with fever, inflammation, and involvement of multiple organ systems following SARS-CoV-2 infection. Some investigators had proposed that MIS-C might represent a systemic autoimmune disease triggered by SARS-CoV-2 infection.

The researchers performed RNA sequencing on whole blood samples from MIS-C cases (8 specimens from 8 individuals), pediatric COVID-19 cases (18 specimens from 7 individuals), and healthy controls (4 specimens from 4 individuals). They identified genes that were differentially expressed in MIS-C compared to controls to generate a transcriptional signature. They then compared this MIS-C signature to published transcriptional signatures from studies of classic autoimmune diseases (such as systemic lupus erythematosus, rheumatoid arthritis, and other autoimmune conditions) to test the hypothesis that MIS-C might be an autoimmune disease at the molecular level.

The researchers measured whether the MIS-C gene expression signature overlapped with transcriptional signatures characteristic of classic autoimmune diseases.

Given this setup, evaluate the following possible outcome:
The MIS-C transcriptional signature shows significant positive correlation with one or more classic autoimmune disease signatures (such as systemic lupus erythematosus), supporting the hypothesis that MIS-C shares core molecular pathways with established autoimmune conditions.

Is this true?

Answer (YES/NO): NO